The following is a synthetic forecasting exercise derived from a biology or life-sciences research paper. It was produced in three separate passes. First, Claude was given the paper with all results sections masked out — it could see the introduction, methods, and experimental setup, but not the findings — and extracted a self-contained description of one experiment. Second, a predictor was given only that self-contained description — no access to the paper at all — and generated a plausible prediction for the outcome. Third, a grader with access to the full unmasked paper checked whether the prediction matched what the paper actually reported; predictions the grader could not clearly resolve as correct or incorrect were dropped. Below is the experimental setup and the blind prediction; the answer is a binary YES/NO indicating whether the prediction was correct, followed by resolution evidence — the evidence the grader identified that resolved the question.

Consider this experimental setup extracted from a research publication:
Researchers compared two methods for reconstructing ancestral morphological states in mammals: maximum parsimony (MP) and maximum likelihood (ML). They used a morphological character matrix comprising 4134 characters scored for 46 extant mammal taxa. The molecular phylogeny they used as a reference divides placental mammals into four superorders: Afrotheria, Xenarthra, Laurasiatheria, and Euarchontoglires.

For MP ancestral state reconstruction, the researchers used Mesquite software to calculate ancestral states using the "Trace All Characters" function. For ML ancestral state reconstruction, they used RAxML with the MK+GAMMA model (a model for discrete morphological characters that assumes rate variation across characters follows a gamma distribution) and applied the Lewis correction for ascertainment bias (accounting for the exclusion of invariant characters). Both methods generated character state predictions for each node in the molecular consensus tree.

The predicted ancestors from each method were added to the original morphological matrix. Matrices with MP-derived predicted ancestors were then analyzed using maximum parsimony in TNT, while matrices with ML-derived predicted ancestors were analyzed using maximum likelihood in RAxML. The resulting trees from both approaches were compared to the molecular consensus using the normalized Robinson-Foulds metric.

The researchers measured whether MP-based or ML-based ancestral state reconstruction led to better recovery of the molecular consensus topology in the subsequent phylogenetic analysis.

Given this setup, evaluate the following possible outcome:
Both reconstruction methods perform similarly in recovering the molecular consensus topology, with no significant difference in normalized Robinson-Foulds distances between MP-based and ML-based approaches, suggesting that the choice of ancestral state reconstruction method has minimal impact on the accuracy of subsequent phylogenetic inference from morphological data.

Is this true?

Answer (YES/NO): NO